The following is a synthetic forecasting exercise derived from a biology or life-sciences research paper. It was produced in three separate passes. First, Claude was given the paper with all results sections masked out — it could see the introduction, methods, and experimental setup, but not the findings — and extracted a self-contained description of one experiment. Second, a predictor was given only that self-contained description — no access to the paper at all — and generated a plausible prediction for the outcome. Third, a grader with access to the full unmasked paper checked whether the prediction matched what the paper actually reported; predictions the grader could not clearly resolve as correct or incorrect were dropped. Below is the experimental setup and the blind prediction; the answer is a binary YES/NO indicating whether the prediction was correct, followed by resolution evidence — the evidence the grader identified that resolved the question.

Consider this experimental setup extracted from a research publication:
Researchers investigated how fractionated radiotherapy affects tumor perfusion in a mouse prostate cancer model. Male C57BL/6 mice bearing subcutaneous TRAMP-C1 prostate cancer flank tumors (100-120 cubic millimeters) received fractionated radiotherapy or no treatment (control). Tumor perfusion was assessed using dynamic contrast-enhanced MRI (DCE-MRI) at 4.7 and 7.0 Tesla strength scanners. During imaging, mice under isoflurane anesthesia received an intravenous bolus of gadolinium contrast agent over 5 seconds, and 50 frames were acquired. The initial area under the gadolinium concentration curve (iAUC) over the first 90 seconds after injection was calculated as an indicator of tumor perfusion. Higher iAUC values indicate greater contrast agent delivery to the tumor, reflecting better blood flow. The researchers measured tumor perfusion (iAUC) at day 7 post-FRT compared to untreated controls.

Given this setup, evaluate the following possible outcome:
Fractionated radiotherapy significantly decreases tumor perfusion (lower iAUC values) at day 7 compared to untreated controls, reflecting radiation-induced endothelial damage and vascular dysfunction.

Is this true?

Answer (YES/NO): NO